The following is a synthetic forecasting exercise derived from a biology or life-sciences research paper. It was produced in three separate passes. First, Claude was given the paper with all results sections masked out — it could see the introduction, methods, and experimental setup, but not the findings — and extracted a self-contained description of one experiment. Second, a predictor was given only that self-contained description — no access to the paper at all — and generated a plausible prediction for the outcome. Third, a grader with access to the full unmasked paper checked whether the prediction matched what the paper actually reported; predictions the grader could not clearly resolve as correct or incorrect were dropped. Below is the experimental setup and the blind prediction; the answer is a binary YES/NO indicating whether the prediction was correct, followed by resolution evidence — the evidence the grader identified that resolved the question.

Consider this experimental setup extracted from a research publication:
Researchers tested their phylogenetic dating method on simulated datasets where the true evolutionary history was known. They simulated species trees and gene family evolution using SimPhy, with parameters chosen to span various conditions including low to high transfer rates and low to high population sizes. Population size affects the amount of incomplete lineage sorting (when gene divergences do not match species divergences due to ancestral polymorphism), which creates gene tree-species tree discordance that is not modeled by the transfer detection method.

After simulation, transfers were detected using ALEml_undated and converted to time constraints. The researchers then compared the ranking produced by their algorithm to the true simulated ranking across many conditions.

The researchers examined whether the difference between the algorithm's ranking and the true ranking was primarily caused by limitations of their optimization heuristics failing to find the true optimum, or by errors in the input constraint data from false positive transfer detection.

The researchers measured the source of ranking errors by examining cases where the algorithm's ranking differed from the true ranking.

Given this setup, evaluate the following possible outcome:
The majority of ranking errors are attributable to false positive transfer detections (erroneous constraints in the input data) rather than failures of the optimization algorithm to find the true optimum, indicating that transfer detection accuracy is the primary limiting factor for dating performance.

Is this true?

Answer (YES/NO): YES